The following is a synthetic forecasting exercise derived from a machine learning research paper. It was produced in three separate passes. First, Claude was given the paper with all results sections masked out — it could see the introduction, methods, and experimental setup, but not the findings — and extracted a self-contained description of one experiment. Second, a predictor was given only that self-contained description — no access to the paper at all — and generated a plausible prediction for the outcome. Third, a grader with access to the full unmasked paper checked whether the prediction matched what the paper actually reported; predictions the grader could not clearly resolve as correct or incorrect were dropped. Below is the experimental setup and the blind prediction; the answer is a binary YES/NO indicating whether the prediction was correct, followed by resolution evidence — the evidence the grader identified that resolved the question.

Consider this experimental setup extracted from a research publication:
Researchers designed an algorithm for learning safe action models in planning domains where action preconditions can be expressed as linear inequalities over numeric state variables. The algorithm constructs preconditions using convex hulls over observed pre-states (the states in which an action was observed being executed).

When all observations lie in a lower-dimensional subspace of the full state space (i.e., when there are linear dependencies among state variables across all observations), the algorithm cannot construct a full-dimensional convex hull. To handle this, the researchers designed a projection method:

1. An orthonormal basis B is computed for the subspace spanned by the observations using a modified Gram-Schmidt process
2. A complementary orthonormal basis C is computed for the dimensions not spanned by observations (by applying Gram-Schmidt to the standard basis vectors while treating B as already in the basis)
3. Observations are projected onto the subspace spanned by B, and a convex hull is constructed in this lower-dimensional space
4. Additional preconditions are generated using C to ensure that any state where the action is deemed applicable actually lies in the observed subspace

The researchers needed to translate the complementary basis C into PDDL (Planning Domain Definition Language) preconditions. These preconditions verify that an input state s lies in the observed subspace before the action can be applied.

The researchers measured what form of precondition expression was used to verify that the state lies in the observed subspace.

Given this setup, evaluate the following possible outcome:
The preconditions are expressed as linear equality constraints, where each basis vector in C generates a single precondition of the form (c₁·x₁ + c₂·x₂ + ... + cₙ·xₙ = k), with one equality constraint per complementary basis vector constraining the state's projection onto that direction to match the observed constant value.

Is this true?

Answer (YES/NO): YES